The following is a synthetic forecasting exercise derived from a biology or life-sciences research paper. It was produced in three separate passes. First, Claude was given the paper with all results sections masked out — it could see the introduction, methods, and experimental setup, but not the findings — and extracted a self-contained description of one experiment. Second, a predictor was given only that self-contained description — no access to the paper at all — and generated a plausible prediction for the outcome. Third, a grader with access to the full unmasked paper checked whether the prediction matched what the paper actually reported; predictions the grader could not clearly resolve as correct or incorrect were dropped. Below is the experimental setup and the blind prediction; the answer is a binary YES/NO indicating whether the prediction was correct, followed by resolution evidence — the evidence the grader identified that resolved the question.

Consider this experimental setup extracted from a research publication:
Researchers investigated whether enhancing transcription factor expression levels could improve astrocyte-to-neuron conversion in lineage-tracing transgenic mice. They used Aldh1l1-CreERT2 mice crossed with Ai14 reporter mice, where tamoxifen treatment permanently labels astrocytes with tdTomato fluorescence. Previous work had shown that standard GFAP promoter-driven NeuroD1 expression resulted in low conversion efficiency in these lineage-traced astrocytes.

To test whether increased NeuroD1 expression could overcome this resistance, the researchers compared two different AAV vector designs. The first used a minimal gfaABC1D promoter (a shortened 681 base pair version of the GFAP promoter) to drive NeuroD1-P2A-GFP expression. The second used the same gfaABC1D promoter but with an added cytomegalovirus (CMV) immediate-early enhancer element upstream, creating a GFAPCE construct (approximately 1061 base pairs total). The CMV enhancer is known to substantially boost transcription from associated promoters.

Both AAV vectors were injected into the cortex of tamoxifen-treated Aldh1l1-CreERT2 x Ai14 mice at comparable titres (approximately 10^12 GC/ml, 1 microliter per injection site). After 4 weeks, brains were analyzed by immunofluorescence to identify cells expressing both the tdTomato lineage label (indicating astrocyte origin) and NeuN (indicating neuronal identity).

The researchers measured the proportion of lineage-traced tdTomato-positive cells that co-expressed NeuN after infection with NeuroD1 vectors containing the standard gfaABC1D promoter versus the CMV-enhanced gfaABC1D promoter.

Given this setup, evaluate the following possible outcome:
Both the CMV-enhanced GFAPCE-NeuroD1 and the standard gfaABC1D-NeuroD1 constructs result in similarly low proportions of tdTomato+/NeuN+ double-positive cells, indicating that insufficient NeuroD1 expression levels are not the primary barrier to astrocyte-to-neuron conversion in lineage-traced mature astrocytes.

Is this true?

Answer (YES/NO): NO